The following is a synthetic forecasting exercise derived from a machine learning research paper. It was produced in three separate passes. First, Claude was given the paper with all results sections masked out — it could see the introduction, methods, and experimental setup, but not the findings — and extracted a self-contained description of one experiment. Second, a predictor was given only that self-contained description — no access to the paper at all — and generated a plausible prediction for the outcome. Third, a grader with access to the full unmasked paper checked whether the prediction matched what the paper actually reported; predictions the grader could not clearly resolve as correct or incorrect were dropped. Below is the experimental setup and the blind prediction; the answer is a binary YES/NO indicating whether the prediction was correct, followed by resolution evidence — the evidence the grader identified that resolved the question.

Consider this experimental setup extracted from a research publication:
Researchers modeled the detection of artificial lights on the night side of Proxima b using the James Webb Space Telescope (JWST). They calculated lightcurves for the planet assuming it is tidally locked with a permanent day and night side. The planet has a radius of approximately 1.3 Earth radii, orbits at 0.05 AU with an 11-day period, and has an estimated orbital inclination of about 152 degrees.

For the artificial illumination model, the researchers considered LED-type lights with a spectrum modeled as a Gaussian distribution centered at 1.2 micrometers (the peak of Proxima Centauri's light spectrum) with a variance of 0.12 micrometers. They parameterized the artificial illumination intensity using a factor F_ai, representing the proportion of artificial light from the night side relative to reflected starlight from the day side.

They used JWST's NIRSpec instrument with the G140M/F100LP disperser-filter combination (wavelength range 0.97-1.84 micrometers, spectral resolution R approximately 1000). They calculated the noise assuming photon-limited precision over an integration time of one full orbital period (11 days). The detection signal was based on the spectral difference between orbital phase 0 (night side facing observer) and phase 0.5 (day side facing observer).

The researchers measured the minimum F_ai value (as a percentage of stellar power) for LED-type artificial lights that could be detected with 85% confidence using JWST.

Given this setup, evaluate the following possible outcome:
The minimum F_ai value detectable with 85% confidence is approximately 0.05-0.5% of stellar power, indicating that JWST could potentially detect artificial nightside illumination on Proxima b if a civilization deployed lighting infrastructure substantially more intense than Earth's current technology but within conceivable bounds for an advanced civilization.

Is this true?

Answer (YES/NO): NO